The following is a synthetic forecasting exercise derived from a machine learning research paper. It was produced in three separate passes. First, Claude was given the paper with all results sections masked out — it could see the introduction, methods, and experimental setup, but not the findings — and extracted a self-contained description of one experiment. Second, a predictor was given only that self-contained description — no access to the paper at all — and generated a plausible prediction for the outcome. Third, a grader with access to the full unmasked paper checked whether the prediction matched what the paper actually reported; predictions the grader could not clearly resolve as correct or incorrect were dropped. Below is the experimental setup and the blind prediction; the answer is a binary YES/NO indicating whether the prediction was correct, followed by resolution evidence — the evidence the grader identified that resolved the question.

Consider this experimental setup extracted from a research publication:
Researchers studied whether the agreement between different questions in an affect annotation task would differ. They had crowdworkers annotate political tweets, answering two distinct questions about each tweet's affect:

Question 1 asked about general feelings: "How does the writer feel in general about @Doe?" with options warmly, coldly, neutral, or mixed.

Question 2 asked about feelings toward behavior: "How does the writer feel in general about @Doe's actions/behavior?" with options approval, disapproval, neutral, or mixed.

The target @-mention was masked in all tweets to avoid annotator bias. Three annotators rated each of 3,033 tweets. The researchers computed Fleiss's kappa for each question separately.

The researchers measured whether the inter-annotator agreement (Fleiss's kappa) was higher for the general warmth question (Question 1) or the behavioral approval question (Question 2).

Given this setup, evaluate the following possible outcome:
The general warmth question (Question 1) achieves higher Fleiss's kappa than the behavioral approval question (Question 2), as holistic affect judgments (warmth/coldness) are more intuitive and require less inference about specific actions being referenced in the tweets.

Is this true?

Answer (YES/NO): NO